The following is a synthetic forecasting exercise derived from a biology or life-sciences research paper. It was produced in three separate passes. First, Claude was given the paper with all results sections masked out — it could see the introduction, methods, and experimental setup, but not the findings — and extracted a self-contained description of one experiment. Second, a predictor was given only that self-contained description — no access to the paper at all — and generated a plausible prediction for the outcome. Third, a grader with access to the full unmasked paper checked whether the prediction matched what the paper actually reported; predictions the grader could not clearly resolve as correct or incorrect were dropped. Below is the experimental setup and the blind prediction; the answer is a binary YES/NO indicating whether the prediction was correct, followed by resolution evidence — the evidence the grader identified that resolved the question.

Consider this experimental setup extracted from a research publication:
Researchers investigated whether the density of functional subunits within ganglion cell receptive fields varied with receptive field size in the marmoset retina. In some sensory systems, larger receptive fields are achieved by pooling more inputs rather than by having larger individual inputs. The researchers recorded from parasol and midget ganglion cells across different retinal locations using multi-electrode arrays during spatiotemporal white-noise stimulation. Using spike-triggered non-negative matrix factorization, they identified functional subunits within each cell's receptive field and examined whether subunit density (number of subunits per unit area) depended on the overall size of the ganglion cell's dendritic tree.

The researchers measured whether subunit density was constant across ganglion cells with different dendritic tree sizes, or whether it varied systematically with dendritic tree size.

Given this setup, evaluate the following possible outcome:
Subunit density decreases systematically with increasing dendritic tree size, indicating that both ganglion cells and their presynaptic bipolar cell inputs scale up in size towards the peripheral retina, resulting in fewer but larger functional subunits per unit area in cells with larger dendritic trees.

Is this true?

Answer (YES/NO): NO